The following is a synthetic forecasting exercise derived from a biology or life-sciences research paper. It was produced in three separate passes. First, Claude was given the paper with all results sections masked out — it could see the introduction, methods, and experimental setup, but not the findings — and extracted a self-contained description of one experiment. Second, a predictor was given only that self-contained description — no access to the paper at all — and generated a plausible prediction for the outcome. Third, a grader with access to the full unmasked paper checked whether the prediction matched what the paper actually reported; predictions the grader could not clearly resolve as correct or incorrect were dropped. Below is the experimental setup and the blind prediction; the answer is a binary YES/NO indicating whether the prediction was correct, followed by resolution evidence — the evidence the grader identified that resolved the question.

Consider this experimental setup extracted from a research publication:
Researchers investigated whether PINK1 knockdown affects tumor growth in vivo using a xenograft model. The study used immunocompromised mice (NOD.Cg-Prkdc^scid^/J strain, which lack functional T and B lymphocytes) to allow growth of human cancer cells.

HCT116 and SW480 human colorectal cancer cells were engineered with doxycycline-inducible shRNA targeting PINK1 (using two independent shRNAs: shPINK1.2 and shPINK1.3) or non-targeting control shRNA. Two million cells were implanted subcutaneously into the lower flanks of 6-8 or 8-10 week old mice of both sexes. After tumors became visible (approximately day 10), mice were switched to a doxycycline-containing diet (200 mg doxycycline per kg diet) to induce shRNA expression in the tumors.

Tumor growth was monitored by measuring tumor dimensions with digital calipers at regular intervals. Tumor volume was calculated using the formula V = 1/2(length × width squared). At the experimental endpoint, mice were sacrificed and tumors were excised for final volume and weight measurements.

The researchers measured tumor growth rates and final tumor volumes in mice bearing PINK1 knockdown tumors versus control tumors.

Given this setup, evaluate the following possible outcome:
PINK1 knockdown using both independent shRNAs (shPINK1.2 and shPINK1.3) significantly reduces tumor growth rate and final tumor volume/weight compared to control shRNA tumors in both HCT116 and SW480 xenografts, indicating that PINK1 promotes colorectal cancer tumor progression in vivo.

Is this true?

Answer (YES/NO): YES